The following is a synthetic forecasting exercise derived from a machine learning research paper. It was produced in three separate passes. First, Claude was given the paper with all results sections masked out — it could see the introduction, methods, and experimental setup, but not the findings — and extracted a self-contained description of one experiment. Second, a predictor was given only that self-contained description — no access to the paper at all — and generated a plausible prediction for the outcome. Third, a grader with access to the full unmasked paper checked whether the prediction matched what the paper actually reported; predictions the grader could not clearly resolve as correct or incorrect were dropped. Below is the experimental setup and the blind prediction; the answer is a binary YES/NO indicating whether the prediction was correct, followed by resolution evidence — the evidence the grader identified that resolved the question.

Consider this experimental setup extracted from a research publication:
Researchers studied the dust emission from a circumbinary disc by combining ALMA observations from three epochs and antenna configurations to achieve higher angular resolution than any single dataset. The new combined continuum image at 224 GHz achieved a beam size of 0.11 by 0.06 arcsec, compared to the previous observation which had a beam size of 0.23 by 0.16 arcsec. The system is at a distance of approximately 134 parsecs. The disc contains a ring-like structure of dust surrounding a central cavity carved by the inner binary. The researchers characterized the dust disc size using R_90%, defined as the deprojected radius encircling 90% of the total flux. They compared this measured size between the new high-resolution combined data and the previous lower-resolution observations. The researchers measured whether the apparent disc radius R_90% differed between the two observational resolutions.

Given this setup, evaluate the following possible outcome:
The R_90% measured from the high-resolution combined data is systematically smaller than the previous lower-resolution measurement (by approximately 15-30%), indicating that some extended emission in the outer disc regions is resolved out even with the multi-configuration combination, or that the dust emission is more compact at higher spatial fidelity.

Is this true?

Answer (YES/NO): YES